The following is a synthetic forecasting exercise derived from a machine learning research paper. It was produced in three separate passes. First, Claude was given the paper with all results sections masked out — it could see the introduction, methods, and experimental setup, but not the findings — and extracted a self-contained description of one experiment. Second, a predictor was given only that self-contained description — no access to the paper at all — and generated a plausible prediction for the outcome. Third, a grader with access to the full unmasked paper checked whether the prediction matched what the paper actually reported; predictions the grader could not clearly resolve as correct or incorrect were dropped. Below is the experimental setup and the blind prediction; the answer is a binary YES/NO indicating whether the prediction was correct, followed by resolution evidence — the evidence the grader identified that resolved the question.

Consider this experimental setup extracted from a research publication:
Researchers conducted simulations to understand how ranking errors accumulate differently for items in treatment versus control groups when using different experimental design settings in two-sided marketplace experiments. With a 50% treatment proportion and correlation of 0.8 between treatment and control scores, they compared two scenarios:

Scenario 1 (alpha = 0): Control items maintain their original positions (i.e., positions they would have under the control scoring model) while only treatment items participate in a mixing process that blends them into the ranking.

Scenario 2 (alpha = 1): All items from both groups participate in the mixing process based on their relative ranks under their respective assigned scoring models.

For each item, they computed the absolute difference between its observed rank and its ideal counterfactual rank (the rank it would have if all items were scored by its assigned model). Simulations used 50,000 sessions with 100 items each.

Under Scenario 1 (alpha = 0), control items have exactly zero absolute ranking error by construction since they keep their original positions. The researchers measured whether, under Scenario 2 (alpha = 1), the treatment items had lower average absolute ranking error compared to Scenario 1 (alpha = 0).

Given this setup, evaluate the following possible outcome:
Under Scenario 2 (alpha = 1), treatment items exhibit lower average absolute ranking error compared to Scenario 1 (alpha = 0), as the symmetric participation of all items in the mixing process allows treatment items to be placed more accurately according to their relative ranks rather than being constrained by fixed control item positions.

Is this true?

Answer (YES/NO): YES